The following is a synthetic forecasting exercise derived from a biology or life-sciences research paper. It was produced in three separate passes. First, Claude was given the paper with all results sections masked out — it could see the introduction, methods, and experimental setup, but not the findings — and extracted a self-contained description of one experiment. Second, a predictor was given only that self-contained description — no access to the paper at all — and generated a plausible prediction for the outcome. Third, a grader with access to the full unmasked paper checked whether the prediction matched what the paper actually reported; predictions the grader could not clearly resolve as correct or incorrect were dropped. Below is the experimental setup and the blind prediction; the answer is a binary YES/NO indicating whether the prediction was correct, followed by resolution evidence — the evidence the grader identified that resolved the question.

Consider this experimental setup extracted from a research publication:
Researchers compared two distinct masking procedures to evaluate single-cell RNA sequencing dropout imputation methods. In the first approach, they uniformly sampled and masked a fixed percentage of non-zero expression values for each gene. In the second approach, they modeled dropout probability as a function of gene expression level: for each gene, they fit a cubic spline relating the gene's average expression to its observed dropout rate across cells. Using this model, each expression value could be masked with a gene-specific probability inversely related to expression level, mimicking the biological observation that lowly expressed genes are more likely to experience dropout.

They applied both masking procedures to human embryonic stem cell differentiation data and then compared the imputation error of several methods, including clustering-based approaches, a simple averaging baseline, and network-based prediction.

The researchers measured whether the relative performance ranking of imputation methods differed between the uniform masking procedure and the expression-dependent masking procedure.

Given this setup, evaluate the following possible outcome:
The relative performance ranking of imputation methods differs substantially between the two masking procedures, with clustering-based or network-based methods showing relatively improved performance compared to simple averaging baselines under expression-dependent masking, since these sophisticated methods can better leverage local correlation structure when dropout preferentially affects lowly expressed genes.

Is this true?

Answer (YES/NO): NO